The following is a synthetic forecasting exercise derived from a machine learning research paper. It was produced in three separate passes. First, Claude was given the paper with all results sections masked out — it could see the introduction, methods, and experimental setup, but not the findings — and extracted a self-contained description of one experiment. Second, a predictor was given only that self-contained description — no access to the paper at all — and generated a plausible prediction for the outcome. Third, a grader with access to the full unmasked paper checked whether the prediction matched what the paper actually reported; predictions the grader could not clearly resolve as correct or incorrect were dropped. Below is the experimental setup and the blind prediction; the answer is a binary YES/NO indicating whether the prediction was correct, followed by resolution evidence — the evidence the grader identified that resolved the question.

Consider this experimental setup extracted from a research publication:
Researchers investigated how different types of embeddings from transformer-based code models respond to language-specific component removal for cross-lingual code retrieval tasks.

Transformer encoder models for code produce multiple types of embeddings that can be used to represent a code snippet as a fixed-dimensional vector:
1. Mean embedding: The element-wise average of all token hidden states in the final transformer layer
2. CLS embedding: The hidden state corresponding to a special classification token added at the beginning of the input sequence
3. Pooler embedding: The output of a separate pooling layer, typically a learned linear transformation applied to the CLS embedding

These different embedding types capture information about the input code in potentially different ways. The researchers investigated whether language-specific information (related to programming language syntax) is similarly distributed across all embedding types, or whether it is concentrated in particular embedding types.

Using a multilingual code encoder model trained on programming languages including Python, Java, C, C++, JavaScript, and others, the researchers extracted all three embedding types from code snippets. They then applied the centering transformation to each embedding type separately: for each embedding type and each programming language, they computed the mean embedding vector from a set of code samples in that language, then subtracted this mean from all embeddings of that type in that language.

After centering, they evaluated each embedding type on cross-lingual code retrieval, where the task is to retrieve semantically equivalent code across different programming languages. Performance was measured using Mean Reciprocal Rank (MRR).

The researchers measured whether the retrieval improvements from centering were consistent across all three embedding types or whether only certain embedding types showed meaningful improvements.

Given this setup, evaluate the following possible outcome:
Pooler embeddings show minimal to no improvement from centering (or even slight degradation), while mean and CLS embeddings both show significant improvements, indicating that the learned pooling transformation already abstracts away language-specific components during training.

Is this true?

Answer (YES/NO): NO